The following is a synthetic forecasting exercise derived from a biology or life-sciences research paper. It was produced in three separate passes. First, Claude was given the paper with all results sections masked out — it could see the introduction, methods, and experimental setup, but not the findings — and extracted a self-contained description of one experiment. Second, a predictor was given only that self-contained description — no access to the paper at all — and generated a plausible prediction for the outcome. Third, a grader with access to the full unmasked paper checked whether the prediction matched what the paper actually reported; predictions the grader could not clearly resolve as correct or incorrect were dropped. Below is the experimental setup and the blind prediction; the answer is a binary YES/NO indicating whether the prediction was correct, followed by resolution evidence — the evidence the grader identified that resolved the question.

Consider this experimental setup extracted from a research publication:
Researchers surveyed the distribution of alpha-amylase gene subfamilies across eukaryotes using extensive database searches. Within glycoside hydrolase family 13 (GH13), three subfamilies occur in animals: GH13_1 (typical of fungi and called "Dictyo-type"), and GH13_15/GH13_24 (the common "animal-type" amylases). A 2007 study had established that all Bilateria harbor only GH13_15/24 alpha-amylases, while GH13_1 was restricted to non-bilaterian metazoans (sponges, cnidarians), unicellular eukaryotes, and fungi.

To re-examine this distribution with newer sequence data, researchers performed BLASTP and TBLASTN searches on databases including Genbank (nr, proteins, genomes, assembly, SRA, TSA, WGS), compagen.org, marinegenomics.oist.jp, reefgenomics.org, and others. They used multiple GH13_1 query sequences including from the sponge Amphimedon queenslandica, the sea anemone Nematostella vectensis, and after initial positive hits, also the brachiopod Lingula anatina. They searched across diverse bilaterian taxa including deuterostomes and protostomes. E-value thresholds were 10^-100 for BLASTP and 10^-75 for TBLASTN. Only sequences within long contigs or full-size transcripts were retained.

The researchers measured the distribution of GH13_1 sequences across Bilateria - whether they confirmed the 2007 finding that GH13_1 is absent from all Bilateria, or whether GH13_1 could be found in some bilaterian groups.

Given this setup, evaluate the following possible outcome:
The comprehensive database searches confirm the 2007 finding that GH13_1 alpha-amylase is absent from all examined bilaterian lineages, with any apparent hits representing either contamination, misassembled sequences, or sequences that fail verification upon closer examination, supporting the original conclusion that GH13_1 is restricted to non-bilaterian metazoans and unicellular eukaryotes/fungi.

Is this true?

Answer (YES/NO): NO